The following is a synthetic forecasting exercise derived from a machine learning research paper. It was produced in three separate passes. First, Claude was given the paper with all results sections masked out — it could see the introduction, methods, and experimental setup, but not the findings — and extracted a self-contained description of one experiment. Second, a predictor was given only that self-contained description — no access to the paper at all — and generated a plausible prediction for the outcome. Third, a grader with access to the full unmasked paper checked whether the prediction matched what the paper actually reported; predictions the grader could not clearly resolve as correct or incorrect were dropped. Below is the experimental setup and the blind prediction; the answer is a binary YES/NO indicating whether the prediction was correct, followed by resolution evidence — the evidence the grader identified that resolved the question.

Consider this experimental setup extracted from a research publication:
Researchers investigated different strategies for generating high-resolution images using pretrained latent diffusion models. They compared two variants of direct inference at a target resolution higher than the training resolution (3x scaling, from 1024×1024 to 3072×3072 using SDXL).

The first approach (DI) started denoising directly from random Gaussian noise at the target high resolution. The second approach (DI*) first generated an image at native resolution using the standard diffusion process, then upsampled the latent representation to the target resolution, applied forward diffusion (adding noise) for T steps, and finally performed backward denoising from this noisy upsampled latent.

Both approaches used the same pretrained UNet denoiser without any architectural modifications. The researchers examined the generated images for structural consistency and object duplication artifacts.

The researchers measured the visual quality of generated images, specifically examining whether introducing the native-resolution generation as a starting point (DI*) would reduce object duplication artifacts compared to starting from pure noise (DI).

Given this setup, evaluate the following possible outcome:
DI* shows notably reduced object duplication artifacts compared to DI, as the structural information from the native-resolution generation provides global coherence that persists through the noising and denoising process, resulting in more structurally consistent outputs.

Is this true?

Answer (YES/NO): NO